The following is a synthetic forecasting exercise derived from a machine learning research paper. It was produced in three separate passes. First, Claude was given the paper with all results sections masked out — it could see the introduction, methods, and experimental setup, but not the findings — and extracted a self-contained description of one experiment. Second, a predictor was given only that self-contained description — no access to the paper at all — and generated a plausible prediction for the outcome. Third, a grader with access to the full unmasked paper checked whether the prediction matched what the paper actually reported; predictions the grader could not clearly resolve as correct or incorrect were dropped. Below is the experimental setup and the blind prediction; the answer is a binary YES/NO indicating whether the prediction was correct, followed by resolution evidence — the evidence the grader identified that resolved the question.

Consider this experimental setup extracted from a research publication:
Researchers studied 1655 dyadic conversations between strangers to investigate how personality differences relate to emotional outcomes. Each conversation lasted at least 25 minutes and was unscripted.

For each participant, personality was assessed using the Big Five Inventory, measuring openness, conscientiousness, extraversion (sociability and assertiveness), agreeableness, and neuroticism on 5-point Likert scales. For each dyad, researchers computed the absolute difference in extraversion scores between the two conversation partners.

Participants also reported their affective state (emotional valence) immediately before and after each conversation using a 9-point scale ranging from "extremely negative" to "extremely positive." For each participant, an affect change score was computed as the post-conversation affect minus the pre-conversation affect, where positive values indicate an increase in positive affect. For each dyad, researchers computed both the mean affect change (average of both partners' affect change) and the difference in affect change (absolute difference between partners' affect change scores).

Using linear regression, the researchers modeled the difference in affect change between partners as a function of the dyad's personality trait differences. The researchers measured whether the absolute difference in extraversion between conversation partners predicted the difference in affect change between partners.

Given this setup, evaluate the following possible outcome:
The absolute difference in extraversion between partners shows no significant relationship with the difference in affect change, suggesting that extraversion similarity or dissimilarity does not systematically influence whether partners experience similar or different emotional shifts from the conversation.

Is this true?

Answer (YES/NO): NO